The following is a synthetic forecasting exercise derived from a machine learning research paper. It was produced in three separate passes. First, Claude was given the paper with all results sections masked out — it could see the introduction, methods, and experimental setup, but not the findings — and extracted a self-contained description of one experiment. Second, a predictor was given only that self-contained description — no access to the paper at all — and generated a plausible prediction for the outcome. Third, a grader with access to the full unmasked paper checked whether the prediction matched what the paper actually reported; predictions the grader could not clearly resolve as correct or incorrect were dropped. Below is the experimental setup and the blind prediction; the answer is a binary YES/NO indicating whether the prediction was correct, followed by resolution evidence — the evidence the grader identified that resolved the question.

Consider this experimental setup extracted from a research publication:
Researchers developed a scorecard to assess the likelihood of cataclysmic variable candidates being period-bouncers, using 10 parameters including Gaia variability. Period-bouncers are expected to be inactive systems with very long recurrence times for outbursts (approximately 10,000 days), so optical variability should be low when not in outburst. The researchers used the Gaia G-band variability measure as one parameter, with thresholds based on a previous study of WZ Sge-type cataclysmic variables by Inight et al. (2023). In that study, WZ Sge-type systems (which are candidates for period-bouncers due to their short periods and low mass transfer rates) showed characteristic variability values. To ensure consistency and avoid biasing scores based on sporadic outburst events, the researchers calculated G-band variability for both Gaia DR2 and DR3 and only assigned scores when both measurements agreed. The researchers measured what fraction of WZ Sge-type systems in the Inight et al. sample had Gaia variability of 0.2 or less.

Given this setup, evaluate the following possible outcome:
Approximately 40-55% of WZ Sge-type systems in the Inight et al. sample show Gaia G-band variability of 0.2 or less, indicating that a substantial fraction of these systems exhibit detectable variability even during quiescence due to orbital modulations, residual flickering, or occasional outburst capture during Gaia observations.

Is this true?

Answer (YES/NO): NO